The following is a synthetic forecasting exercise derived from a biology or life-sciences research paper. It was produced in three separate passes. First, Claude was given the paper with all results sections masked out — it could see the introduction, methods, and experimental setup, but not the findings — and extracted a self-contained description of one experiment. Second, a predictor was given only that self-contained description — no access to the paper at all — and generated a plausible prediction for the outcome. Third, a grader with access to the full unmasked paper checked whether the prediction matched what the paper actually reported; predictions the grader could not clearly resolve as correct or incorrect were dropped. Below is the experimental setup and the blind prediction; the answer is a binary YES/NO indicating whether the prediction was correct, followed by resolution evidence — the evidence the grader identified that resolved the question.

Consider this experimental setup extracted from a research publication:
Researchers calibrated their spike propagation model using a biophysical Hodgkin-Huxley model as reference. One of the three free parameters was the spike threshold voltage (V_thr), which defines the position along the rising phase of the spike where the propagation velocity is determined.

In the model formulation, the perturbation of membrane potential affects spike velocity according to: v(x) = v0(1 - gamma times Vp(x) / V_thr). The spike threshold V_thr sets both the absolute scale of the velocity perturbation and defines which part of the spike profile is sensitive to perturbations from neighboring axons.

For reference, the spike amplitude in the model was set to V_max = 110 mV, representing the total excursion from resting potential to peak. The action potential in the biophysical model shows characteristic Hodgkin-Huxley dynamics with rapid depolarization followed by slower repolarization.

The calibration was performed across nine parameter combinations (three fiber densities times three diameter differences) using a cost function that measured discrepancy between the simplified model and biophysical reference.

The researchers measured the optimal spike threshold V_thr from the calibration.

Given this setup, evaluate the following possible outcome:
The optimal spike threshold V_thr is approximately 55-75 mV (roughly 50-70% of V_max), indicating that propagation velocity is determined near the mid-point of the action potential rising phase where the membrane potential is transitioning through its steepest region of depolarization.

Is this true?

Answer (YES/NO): NO